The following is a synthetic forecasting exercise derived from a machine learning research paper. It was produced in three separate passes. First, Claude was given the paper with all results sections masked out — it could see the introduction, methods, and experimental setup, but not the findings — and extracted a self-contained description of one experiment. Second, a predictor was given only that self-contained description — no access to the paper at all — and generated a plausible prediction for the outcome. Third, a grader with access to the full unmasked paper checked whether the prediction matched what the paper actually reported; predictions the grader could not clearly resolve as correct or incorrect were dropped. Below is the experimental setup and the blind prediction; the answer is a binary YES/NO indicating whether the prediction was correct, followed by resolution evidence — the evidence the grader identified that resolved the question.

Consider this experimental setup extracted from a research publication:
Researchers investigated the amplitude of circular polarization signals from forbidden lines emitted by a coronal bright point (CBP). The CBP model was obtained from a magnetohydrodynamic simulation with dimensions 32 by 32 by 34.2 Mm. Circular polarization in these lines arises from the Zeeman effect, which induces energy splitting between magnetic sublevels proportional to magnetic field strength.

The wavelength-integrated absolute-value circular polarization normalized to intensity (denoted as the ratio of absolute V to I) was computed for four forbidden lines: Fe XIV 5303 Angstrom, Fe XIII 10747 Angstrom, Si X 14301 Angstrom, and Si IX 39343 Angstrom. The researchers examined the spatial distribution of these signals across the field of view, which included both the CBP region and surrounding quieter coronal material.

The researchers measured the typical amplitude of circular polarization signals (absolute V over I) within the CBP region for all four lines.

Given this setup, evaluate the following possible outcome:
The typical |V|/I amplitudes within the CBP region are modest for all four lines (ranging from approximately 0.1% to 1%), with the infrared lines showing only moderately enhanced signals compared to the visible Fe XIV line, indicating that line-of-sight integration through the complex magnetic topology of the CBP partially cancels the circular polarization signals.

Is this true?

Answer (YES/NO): NO